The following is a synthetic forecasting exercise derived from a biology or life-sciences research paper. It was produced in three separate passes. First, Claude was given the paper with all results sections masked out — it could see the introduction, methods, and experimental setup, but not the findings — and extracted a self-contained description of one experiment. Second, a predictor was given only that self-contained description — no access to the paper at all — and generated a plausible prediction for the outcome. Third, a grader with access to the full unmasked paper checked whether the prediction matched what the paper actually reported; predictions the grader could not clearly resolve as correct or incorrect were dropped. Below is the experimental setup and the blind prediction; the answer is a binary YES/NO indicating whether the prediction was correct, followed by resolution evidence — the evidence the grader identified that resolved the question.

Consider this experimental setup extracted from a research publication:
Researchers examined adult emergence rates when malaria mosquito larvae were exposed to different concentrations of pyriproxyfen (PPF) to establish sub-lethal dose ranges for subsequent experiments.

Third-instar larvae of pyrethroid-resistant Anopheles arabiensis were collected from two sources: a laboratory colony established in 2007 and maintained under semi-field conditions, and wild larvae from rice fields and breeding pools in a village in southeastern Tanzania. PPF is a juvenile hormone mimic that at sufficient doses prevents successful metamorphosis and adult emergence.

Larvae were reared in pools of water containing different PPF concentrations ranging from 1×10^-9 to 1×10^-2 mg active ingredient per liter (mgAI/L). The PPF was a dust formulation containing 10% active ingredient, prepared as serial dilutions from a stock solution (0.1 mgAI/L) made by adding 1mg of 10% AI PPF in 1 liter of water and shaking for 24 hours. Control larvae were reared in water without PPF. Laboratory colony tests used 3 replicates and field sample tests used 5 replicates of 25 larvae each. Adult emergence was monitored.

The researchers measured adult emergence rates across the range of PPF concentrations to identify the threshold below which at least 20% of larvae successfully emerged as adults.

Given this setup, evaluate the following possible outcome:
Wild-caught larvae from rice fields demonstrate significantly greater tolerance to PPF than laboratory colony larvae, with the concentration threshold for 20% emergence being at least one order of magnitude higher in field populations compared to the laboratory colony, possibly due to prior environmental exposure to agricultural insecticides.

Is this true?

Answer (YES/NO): NO